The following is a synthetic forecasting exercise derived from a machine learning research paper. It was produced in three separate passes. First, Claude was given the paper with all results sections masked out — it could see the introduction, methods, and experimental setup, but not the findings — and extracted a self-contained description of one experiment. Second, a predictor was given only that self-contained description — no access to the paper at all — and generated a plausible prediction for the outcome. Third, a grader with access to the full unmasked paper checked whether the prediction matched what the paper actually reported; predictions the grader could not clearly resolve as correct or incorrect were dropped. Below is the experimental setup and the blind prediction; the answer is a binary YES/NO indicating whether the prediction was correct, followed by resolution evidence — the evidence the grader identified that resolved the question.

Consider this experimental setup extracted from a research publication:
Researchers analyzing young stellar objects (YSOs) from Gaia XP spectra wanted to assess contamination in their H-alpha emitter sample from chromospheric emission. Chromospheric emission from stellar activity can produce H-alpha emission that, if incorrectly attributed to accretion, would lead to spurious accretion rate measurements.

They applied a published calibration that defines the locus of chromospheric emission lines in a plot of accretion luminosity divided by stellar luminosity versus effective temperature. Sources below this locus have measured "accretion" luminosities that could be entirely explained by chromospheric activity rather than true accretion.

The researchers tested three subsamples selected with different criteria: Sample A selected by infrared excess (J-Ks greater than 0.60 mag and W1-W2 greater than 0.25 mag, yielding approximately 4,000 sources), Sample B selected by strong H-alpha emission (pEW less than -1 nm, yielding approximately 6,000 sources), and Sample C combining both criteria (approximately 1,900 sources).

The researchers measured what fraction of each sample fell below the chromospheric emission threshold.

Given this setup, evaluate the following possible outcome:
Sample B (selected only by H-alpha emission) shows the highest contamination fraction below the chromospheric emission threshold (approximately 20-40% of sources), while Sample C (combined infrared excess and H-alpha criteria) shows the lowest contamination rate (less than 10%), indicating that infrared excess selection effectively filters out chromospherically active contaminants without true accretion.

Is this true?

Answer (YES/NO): NO